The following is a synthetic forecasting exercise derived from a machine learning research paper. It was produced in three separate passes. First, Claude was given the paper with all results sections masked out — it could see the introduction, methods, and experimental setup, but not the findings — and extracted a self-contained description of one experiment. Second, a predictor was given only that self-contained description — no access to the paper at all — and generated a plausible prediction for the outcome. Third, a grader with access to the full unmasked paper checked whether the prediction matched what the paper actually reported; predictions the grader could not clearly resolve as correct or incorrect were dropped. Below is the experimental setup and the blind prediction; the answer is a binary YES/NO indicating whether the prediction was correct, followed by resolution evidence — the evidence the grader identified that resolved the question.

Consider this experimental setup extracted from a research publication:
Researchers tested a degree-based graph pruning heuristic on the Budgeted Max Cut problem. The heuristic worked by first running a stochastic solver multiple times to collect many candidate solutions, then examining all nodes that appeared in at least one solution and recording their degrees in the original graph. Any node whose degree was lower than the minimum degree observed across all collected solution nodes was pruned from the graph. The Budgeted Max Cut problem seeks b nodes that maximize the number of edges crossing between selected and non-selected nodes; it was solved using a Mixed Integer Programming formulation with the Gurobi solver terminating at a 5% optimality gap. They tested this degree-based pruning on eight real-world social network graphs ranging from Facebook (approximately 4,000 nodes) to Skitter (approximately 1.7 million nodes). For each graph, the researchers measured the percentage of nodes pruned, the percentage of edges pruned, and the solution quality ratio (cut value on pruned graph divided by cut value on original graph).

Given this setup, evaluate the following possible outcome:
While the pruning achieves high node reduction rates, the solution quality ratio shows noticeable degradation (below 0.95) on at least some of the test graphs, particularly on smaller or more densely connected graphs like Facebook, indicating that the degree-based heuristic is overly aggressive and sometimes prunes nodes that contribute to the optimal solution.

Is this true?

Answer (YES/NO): NO